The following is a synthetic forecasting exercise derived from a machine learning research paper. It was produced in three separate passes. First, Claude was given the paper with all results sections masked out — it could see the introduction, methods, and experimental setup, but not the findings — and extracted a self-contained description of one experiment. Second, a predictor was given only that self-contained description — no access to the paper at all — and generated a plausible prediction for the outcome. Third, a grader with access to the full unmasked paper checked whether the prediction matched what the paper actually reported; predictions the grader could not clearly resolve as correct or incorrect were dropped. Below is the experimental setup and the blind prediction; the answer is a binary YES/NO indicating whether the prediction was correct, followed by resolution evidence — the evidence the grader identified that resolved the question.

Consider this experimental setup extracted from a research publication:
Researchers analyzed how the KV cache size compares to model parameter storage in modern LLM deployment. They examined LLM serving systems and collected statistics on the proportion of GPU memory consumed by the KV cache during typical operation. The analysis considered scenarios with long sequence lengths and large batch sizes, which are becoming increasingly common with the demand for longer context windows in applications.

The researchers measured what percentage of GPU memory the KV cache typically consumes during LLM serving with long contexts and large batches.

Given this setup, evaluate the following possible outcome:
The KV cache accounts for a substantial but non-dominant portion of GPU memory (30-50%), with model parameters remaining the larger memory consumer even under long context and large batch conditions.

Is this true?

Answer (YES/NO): YES